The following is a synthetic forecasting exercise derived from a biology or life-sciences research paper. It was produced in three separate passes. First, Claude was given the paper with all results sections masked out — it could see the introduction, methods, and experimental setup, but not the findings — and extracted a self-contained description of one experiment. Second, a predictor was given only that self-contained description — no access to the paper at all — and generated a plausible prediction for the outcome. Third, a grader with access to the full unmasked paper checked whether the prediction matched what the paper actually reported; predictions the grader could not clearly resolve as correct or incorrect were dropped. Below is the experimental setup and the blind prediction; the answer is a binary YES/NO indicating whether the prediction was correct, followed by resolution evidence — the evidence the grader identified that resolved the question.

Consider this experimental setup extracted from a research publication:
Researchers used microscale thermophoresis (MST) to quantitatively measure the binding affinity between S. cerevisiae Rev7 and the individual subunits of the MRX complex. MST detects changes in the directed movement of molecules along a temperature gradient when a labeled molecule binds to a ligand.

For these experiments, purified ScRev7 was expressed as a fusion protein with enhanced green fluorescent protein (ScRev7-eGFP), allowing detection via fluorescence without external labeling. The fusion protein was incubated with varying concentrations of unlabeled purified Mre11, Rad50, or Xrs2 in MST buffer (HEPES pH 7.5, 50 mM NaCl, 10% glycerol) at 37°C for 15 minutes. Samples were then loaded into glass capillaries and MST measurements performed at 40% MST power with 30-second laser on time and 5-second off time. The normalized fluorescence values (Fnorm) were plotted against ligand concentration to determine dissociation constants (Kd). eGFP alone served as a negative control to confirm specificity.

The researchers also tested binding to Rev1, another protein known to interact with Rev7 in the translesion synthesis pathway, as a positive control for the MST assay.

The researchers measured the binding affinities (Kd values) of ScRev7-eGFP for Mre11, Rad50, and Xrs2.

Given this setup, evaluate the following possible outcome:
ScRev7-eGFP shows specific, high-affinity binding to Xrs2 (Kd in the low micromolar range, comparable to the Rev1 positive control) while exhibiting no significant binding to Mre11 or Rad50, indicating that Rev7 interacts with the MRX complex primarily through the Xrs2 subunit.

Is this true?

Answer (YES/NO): NO